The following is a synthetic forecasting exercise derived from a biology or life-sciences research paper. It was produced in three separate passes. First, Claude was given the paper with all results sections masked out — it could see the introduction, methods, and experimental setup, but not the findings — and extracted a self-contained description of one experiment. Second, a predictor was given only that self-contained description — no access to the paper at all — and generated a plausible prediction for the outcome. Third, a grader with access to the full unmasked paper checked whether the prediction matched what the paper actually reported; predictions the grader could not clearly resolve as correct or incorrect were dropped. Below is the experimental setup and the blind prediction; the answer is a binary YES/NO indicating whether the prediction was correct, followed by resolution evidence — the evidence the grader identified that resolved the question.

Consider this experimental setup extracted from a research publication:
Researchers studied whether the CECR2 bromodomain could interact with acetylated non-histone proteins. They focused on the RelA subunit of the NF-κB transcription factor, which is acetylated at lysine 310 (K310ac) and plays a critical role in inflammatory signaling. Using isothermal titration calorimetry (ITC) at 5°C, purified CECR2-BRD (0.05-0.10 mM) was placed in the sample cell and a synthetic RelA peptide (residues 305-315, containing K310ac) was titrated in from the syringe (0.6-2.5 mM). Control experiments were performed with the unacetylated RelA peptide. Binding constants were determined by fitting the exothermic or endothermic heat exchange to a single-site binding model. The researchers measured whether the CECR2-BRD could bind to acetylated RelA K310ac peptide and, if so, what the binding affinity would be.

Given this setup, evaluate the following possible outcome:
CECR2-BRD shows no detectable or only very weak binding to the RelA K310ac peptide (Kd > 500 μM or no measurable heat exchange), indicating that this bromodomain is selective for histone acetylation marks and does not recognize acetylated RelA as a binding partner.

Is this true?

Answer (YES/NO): NO